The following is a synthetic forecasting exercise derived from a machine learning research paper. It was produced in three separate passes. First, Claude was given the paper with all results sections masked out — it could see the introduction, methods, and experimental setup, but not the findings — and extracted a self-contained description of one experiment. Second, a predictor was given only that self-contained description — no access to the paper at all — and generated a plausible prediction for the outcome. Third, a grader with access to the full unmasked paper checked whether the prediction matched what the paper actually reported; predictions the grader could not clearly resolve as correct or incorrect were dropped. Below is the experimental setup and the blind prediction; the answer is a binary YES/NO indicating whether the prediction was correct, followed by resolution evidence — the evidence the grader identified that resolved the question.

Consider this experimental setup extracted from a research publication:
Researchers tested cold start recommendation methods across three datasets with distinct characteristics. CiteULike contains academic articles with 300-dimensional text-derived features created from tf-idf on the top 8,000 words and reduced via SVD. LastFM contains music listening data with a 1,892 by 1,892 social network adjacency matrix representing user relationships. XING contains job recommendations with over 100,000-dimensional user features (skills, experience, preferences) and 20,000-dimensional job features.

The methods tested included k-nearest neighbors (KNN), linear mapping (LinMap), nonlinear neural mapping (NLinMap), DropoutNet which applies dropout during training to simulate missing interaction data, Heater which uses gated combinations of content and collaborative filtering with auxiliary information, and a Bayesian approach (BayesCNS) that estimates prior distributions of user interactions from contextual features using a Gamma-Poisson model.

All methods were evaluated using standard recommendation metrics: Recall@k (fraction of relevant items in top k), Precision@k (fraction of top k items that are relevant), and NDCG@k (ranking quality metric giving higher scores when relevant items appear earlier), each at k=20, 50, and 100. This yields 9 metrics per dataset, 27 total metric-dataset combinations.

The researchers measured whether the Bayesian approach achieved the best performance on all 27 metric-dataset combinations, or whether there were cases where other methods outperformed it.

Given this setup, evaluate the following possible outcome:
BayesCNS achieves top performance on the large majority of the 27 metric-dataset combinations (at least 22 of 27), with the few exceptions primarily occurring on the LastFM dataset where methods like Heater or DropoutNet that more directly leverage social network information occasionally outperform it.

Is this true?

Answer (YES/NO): NO